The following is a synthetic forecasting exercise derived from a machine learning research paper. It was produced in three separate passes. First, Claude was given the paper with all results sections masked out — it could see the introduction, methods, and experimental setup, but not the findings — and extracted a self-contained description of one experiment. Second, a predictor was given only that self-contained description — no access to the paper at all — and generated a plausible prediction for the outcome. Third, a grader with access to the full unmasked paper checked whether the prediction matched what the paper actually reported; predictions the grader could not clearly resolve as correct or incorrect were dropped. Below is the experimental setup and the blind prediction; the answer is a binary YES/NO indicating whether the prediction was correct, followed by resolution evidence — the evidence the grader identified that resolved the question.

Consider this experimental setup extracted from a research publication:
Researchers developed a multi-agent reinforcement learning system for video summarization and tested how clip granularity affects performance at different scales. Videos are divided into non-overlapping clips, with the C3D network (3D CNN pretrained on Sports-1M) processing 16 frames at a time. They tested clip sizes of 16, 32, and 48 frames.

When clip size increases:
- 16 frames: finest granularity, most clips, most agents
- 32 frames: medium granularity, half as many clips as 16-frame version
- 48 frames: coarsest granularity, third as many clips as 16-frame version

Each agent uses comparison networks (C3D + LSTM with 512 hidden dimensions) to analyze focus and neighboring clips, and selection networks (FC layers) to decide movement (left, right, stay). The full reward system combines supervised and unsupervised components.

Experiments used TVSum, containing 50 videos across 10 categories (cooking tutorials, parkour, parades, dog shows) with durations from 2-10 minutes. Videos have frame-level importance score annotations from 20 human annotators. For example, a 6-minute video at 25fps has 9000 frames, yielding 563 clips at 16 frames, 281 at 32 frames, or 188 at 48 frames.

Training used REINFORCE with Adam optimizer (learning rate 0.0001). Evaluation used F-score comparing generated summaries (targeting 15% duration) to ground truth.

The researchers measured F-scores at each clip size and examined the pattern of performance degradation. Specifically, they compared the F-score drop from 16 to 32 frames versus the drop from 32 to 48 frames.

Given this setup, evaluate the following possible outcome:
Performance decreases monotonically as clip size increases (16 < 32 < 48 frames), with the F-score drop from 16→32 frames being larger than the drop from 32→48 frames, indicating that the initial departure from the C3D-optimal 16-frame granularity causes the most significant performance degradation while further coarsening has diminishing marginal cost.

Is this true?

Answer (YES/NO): YES